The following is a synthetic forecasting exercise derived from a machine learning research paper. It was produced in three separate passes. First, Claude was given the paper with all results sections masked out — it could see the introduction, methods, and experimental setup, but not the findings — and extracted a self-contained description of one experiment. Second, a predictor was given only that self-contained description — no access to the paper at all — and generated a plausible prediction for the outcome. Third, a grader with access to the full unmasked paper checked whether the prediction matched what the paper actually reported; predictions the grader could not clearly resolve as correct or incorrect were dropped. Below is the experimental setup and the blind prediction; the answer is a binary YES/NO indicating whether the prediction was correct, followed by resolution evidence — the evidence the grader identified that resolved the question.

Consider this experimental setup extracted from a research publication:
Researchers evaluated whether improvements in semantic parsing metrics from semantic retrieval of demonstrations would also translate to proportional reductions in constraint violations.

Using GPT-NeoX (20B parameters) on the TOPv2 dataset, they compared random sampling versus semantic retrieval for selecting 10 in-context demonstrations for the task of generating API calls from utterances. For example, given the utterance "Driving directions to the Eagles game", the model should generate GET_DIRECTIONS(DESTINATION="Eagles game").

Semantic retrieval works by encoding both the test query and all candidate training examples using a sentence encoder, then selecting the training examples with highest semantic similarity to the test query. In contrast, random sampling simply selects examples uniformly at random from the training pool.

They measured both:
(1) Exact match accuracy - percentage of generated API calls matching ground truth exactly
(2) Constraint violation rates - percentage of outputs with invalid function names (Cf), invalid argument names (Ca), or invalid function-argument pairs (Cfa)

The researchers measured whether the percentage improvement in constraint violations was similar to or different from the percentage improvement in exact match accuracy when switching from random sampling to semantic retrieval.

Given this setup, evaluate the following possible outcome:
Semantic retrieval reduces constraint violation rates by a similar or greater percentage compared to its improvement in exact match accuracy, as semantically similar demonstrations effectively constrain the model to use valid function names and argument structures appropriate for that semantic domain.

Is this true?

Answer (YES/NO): NO